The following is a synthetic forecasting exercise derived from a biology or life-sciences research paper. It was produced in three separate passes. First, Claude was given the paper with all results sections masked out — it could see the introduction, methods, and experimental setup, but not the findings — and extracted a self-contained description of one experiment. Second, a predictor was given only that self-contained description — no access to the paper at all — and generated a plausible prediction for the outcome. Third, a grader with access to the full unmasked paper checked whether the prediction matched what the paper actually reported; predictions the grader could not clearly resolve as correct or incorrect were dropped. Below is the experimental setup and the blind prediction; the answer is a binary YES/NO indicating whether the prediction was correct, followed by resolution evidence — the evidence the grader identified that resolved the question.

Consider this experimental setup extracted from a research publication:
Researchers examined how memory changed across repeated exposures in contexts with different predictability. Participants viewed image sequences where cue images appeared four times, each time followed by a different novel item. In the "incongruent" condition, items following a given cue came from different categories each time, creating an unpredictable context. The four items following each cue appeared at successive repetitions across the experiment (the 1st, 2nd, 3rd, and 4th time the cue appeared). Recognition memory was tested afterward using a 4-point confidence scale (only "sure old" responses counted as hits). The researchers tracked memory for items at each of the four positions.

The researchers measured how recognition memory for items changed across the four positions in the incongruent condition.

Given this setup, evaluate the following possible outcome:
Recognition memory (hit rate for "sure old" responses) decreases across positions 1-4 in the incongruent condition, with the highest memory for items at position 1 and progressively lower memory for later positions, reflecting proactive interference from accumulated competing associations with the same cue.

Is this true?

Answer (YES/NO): NO